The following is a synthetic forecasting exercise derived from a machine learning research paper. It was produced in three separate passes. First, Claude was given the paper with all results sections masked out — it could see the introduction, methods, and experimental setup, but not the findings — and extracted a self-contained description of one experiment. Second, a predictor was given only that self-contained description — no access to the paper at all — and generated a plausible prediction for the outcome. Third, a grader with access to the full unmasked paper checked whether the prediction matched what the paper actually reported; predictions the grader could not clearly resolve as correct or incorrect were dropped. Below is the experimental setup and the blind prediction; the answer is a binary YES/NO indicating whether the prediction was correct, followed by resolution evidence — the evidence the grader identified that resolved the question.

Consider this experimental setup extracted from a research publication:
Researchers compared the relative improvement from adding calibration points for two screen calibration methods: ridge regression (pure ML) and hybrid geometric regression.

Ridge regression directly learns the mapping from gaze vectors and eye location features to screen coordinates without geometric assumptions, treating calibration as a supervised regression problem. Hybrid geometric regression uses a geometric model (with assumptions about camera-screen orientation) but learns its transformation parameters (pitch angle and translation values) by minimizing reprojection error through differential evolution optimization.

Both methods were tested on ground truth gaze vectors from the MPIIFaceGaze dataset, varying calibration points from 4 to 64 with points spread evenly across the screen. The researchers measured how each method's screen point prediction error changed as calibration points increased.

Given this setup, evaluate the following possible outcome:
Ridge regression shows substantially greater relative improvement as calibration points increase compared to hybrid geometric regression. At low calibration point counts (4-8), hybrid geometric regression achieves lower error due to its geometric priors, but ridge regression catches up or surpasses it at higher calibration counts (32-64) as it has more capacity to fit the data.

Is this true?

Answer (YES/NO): NO